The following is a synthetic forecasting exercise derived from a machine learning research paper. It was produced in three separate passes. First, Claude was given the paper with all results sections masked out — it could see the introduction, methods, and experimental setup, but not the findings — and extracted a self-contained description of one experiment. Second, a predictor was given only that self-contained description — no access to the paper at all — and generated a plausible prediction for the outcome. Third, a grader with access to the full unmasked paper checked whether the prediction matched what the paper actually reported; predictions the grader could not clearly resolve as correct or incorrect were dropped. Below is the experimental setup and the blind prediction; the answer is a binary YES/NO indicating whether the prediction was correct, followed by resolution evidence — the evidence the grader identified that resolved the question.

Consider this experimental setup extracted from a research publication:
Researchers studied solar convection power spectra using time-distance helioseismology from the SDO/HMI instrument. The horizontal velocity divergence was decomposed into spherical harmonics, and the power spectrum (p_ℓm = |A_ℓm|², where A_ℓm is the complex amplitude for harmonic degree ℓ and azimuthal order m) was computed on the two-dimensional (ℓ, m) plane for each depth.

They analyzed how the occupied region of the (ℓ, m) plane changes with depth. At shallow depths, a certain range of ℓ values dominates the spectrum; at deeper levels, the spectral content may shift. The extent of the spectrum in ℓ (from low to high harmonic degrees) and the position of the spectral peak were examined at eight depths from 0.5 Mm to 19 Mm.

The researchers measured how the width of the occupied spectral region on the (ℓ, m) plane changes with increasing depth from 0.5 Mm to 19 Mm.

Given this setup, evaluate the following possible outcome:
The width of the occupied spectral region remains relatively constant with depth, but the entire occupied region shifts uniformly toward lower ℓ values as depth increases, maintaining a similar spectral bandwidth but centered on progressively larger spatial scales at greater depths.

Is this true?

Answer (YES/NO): NO